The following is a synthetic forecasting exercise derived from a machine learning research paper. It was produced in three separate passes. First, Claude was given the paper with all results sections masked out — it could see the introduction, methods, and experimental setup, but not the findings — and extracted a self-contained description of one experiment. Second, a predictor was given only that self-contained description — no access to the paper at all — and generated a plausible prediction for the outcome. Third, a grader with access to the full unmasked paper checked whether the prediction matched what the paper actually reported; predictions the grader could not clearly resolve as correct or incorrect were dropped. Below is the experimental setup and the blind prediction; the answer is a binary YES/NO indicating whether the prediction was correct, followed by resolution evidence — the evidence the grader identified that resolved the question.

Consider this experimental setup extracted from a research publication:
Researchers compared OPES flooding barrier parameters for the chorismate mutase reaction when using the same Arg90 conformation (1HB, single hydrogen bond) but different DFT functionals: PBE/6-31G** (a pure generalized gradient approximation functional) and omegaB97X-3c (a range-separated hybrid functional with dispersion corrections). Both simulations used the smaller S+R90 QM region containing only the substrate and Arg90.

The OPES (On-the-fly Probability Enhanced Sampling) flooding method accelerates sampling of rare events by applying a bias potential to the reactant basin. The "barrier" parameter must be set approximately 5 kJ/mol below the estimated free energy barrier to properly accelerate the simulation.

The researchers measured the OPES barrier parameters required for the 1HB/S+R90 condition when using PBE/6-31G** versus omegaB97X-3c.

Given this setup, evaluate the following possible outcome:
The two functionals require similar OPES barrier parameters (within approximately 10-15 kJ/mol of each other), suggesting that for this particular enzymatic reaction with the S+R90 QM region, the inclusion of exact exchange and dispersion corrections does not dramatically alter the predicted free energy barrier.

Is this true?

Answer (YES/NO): NO